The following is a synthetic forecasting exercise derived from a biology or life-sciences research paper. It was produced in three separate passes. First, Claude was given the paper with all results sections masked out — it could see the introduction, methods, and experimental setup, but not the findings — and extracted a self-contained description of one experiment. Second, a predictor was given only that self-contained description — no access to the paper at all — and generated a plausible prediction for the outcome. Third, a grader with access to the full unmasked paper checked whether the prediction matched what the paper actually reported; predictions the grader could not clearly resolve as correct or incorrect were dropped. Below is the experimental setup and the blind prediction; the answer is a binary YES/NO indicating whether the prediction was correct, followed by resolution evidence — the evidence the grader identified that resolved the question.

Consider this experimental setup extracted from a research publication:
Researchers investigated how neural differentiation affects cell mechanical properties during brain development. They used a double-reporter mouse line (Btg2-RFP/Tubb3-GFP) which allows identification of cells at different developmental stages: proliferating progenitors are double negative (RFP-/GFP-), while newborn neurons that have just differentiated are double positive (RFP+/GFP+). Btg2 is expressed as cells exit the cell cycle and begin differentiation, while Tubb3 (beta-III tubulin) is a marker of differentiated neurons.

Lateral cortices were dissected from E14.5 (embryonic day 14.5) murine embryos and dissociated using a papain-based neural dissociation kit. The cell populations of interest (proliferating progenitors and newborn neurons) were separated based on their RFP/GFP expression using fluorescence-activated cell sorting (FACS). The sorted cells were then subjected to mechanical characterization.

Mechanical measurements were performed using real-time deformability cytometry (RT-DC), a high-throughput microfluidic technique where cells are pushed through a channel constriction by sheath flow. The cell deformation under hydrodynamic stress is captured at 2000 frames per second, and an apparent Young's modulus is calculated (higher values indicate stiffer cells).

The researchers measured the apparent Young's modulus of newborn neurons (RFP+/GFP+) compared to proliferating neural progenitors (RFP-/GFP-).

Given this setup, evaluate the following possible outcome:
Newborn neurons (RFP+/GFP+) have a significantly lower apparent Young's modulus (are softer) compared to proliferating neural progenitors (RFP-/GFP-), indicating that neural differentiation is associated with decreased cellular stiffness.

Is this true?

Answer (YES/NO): NO